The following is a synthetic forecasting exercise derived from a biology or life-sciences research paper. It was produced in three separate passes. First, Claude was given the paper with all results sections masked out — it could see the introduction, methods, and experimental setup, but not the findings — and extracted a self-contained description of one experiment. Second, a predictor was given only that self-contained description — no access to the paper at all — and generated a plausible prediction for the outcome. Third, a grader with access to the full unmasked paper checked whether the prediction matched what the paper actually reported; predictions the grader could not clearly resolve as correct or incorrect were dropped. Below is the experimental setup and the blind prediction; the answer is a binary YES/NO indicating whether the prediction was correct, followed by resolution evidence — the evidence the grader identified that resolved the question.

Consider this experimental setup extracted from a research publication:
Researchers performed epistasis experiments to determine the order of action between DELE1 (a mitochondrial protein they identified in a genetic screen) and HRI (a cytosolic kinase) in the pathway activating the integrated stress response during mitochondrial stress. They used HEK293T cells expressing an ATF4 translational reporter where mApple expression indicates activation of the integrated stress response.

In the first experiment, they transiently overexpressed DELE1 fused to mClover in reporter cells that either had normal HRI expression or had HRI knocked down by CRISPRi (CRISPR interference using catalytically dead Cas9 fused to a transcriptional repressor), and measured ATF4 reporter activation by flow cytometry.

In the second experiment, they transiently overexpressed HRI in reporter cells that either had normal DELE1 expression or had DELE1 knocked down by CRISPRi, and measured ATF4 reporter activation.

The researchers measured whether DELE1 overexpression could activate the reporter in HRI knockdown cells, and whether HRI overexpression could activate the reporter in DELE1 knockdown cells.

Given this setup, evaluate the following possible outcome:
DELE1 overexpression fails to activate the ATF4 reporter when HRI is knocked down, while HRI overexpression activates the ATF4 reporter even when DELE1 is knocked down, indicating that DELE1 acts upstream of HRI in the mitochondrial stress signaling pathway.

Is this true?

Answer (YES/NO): YES